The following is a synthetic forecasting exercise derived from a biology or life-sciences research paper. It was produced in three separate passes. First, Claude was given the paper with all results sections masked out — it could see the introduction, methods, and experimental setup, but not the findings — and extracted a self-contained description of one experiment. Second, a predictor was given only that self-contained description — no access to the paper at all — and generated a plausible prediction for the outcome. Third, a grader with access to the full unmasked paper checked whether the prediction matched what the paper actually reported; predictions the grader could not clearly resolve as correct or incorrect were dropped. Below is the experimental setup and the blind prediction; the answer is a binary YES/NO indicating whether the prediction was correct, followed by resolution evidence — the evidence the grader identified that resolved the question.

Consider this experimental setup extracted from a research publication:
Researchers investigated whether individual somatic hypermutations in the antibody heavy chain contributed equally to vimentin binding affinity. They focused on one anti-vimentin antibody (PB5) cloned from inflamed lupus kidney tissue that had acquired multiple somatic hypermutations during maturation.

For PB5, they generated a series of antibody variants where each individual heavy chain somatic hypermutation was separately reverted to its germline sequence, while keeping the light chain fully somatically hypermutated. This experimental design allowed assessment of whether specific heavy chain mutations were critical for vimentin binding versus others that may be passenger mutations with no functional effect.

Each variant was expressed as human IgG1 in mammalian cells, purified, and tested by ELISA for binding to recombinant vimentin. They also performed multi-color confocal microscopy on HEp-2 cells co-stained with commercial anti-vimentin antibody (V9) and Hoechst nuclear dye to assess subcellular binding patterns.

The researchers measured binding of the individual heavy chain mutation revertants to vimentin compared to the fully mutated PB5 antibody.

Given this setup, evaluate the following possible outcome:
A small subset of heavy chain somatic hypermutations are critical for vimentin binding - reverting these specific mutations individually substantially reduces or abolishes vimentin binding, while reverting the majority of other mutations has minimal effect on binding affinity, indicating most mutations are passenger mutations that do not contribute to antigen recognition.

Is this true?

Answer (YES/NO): NO